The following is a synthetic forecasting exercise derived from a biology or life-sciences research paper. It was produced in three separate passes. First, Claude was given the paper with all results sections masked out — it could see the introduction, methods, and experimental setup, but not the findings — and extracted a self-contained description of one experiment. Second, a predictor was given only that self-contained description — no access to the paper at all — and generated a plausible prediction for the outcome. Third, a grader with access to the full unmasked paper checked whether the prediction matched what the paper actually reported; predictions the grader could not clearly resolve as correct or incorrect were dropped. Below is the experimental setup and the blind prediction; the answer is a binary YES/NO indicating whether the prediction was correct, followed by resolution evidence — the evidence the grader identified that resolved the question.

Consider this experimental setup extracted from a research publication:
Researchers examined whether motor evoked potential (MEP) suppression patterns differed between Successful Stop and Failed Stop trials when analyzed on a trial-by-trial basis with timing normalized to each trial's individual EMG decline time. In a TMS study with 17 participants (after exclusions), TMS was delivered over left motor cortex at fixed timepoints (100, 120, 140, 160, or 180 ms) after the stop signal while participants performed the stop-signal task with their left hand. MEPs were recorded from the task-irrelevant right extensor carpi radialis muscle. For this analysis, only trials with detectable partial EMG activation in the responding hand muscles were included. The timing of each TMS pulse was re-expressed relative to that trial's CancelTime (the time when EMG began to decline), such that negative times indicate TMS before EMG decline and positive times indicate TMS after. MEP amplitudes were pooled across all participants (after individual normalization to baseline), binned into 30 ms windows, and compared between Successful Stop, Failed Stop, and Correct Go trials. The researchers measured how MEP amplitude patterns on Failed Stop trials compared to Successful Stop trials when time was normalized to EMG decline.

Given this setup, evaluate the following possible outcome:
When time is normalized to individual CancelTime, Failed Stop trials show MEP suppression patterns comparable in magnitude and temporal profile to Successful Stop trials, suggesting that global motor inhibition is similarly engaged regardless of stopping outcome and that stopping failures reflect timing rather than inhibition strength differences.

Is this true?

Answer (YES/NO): NO